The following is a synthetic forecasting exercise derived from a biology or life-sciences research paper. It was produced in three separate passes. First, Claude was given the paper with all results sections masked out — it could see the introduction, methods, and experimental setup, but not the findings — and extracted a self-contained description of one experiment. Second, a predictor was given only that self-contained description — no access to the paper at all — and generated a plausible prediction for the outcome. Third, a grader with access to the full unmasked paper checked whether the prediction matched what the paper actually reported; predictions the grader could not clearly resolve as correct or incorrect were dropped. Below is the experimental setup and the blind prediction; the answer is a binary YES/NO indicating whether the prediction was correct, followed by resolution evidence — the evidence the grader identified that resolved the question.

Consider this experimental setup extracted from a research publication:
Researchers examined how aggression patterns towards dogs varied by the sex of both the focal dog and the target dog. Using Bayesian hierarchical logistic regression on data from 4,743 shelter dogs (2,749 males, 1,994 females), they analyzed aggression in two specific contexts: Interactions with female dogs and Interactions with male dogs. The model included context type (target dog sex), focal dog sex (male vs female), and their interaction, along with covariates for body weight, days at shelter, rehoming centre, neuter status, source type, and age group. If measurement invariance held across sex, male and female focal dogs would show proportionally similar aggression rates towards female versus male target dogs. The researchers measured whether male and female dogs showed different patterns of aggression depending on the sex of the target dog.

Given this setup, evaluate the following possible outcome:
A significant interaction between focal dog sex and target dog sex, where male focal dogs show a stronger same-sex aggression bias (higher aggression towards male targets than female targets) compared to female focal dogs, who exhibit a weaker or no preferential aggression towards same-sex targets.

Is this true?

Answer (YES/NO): YES